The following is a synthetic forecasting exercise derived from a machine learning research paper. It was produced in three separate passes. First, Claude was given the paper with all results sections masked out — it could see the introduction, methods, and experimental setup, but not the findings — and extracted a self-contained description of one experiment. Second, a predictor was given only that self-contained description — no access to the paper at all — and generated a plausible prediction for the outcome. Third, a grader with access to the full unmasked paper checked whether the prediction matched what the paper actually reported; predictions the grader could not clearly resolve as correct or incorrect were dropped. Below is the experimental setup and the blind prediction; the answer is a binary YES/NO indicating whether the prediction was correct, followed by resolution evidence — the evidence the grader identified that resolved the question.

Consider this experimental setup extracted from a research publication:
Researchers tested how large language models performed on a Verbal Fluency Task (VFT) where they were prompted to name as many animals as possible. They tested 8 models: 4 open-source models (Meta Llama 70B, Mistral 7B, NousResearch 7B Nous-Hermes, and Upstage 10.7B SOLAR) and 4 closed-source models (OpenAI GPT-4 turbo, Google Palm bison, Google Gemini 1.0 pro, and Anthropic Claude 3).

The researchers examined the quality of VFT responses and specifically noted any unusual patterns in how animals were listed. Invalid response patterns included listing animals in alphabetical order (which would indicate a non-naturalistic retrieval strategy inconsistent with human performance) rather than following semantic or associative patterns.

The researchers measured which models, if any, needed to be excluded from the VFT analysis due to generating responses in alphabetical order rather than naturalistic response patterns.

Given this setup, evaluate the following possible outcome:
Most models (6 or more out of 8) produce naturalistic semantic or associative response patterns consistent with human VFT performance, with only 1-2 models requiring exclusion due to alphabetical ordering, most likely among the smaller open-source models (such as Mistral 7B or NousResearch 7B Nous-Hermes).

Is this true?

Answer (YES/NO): NO